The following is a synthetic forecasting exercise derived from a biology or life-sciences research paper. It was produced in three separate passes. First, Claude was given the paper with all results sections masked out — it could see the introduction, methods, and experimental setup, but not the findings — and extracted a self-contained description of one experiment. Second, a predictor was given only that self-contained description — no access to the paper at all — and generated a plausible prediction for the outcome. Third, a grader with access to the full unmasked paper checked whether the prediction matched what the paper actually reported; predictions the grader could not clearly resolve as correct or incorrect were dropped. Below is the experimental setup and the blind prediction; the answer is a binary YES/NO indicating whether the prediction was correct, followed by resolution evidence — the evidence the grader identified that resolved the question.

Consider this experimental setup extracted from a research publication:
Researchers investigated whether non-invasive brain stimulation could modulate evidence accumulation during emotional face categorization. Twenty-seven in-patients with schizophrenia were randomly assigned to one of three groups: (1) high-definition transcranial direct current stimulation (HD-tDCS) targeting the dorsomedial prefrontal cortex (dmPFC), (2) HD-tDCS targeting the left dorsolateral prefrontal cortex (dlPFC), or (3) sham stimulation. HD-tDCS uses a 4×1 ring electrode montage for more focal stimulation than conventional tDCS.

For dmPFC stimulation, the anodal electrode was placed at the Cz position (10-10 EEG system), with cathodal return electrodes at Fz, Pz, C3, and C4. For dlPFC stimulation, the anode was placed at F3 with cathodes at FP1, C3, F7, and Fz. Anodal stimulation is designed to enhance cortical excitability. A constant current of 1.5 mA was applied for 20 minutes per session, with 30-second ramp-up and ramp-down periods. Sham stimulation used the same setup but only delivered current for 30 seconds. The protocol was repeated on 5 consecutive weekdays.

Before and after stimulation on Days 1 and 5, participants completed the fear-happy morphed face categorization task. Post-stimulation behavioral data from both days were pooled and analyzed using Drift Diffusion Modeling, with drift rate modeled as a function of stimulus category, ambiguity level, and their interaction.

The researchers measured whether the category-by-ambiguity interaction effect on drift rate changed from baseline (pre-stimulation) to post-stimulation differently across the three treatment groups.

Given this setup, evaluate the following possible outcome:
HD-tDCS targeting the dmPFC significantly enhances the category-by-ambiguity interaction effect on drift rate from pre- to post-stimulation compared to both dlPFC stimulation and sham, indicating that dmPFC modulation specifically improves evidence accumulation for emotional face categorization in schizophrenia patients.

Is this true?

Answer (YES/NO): YES